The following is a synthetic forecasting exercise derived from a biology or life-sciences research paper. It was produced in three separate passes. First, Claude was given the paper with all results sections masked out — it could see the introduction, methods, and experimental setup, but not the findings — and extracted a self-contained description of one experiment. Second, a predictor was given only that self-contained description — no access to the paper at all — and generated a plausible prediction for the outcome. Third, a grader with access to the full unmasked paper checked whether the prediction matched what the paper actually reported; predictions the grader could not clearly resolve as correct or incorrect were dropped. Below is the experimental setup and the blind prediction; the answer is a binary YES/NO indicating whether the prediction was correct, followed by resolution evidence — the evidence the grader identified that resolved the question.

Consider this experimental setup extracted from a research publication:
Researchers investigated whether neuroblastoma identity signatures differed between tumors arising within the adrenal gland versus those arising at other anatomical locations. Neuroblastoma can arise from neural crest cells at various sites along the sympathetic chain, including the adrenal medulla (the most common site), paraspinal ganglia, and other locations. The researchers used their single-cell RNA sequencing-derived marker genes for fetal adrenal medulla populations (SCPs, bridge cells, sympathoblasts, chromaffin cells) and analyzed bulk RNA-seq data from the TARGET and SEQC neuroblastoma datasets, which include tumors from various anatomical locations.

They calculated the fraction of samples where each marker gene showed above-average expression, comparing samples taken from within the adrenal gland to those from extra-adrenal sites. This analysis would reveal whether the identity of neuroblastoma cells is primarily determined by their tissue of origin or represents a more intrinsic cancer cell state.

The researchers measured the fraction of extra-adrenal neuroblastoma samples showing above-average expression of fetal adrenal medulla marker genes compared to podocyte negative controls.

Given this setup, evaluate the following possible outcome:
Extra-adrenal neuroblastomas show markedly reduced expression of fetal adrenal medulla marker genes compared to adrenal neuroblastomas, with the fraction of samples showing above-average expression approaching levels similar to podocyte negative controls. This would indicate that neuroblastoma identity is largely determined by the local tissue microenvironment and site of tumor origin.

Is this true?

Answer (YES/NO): NO